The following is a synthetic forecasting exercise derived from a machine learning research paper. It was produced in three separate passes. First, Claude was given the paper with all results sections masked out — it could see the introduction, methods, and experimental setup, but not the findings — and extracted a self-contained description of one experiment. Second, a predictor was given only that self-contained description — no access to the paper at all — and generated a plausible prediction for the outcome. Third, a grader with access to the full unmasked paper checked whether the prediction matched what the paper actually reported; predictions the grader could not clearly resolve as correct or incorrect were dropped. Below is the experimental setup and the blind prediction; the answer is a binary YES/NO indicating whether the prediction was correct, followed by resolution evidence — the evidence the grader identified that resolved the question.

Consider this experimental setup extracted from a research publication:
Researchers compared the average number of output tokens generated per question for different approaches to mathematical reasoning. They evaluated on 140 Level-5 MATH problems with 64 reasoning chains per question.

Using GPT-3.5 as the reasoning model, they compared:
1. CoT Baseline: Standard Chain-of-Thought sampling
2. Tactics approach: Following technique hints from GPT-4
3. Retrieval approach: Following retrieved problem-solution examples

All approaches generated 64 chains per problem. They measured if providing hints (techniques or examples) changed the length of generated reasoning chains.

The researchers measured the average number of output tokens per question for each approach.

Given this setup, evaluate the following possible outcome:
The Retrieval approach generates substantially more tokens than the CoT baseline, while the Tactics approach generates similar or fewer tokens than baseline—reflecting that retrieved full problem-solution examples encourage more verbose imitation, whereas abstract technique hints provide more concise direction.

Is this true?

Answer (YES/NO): NO